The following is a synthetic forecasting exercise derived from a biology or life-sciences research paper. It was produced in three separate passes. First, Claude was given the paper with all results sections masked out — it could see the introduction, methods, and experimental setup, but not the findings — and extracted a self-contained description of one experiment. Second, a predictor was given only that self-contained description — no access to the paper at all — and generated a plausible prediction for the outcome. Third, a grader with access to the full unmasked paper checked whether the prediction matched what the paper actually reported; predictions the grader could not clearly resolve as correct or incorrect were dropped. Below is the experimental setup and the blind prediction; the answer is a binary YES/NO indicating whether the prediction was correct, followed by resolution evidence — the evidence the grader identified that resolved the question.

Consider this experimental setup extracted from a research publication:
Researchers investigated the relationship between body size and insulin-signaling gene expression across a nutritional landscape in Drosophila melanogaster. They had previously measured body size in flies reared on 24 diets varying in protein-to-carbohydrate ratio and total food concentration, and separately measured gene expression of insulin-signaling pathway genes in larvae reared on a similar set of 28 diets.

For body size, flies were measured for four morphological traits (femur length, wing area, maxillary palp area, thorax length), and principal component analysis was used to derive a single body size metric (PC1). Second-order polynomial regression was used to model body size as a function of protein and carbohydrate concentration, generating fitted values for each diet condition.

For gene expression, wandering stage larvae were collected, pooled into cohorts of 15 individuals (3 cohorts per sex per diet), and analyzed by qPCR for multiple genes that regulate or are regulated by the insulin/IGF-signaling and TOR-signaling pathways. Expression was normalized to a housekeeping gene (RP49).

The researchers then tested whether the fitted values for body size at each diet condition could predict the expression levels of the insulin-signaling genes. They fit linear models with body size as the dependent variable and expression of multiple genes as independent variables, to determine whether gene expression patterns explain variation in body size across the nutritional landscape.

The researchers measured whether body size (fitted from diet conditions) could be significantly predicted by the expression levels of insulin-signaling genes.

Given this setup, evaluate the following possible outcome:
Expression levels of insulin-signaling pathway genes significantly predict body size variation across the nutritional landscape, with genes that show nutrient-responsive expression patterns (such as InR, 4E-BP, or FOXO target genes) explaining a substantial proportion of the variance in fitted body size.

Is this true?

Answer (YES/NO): NO